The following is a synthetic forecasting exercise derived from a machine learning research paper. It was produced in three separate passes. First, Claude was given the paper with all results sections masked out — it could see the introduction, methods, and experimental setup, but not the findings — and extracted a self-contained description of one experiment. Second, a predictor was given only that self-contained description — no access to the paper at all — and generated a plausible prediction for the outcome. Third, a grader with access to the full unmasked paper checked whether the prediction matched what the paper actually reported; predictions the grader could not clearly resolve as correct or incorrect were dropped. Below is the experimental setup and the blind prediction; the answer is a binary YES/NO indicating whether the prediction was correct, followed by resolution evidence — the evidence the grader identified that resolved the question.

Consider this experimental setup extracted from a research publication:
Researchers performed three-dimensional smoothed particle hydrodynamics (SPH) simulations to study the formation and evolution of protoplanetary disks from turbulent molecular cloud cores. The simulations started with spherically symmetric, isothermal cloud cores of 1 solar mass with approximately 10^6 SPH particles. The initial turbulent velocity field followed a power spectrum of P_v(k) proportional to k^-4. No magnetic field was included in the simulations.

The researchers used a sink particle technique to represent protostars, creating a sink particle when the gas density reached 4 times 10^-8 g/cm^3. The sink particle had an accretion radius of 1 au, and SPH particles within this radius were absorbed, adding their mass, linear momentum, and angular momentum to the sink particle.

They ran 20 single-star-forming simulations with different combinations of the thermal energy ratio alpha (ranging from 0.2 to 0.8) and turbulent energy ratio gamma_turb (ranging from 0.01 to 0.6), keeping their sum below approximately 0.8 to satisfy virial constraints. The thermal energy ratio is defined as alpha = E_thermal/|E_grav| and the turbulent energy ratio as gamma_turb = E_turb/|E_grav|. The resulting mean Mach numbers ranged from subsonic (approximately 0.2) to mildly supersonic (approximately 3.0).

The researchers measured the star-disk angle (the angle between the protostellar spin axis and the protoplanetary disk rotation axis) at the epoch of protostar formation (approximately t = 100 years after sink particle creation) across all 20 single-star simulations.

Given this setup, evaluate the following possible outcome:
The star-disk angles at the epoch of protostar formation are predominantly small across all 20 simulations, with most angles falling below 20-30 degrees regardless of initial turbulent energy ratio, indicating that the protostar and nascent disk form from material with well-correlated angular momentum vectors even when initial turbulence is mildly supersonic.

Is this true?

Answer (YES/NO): NO